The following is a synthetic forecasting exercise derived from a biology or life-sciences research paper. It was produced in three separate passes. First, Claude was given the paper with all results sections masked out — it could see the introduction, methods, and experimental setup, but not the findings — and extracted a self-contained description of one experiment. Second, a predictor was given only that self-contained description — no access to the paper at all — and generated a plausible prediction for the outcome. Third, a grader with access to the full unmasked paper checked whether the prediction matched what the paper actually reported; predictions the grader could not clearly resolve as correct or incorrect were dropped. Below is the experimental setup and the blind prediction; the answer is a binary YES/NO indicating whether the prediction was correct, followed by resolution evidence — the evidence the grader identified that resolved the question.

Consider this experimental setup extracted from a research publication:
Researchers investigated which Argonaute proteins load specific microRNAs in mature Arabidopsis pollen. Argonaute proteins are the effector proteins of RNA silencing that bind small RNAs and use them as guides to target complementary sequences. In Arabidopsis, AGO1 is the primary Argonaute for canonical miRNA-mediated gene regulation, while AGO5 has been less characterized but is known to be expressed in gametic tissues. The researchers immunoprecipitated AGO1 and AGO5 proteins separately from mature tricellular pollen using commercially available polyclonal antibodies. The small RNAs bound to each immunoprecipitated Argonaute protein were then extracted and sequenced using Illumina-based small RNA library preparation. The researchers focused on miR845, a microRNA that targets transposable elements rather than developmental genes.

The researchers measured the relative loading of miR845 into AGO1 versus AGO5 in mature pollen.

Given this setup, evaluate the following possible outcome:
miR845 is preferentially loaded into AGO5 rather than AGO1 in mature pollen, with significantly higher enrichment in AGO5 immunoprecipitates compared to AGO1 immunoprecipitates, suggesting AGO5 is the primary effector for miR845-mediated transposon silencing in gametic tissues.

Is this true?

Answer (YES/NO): YES